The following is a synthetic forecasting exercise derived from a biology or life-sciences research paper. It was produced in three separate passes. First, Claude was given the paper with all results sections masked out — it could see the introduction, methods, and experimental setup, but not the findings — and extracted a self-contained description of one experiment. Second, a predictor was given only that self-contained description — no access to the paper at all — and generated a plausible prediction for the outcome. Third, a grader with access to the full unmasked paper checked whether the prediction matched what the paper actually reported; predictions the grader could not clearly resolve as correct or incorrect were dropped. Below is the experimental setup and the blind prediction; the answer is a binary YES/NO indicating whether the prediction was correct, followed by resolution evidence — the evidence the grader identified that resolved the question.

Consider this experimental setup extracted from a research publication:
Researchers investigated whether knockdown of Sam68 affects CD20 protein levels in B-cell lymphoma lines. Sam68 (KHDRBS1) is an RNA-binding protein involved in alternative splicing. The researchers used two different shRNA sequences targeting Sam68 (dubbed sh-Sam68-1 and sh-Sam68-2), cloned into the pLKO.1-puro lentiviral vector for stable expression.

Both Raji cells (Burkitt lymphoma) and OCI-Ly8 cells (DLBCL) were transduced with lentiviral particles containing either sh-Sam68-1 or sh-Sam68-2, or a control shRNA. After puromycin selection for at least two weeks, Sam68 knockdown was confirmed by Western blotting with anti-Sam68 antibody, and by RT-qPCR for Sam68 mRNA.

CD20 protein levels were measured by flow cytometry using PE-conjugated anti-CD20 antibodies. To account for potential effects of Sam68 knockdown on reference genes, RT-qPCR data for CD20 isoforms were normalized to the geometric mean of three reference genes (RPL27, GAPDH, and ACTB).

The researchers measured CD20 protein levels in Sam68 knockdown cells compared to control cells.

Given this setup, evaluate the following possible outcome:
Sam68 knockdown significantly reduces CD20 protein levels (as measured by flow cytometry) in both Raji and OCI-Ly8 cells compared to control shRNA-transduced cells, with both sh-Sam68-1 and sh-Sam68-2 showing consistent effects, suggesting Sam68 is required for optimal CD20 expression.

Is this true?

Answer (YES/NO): NO